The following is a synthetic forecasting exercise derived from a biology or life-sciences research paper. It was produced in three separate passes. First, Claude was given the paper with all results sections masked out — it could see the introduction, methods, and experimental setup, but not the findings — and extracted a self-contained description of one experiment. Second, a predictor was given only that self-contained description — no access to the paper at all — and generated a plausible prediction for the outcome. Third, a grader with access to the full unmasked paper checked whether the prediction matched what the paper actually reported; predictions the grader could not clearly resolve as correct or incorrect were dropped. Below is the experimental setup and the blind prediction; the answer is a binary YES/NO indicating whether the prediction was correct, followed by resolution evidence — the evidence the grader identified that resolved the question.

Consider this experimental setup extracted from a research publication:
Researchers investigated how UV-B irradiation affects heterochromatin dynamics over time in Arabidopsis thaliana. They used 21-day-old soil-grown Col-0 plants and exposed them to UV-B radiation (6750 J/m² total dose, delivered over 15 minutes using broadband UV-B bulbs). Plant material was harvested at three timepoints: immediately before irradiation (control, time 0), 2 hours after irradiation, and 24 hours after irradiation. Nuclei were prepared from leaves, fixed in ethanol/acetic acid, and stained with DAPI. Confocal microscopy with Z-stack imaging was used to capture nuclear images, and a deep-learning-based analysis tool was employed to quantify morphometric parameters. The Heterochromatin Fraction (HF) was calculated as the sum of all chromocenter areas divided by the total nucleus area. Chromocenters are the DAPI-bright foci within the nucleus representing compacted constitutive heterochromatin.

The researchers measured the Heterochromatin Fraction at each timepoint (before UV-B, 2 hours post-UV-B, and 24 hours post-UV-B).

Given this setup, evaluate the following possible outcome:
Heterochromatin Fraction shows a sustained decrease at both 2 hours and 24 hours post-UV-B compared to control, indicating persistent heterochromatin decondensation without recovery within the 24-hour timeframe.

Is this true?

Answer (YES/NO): NO